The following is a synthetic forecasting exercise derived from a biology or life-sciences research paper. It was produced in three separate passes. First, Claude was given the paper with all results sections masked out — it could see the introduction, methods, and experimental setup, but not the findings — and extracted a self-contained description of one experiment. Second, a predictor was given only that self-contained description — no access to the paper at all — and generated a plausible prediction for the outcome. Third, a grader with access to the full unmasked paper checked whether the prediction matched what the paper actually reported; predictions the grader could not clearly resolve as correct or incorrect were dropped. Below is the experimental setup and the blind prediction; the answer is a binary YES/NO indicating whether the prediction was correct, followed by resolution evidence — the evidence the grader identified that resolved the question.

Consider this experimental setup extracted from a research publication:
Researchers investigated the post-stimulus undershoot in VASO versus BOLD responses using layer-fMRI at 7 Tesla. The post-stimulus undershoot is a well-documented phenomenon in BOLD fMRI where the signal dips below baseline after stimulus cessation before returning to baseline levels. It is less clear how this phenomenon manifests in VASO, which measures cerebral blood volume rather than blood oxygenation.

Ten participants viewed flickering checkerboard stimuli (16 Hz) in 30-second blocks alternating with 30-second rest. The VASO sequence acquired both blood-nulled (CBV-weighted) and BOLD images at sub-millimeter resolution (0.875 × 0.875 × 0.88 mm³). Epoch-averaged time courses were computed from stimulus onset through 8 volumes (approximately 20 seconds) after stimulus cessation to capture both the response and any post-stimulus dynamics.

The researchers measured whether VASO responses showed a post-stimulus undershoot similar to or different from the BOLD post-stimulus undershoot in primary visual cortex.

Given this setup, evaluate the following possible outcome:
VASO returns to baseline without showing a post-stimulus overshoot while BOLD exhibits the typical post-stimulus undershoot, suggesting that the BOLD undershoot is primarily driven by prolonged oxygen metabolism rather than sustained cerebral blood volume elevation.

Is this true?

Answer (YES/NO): NO